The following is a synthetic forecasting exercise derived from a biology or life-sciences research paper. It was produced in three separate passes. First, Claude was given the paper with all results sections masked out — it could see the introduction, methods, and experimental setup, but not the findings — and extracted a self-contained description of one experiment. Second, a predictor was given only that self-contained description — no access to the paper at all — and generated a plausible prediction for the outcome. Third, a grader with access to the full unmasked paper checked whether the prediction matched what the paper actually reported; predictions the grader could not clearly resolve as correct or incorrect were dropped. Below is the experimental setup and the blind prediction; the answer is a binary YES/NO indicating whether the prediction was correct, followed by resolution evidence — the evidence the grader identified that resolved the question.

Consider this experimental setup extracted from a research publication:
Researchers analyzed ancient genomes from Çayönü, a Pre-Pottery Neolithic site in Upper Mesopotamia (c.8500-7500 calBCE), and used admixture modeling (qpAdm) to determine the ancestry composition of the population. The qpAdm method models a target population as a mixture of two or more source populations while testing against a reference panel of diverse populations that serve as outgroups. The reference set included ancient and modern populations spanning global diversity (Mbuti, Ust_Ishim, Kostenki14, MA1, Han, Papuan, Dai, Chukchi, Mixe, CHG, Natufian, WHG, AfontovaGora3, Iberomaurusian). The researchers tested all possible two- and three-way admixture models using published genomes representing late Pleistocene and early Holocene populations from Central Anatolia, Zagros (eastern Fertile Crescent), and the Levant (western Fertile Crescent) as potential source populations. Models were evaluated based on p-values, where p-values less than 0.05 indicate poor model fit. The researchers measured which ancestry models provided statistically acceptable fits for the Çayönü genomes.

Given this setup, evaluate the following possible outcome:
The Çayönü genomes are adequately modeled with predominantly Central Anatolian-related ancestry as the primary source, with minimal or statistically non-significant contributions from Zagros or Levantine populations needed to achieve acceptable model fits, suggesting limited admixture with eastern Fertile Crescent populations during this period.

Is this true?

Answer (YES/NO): NO